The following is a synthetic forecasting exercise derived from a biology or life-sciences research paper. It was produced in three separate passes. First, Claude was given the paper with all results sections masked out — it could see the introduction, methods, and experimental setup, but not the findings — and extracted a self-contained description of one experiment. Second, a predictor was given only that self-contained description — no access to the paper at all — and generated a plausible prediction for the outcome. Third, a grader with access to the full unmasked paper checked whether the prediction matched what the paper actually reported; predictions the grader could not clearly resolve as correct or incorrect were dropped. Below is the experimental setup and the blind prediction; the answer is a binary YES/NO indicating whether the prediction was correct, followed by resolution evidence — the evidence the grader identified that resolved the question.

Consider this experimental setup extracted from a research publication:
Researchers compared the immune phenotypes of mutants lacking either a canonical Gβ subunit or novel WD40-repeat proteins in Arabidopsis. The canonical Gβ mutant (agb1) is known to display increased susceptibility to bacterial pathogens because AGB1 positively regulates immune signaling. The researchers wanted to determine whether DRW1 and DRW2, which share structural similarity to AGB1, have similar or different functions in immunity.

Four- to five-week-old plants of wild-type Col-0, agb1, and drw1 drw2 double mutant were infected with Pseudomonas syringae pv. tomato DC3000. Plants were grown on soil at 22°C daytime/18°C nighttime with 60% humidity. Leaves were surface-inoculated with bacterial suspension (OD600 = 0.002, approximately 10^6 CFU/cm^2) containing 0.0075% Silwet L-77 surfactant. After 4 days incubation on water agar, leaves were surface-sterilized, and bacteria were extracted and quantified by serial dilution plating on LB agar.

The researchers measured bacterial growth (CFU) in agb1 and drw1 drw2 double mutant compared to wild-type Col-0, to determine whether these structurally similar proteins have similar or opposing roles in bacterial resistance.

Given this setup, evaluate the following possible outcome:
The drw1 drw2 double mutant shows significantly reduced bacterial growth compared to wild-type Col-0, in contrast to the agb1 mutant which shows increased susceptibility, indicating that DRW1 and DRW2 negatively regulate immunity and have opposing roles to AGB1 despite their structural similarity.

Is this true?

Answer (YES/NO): YES